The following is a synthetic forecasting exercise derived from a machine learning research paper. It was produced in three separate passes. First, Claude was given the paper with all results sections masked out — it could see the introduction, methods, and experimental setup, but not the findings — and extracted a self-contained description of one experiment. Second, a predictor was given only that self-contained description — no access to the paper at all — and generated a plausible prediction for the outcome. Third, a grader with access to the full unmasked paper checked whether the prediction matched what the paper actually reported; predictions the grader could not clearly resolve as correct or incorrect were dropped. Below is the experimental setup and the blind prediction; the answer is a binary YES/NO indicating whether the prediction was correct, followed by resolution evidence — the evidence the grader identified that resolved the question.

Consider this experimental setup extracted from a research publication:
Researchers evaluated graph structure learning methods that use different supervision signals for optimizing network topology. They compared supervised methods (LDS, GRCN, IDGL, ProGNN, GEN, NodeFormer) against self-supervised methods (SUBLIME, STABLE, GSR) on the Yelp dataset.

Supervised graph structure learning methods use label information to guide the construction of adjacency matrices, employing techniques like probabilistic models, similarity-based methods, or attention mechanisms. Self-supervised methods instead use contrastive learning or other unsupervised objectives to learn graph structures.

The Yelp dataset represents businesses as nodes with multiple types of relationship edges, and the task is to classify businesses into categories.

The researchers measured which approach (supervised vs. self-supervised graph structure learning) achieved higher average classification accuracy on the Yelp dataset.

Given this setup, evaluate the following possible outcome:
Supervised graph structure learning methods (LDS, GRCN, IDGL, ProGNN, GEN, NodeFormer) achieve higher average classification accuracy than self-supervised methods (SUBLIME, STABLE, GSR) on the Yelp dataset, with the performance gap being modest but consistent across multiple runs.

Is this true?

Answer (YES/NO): NO